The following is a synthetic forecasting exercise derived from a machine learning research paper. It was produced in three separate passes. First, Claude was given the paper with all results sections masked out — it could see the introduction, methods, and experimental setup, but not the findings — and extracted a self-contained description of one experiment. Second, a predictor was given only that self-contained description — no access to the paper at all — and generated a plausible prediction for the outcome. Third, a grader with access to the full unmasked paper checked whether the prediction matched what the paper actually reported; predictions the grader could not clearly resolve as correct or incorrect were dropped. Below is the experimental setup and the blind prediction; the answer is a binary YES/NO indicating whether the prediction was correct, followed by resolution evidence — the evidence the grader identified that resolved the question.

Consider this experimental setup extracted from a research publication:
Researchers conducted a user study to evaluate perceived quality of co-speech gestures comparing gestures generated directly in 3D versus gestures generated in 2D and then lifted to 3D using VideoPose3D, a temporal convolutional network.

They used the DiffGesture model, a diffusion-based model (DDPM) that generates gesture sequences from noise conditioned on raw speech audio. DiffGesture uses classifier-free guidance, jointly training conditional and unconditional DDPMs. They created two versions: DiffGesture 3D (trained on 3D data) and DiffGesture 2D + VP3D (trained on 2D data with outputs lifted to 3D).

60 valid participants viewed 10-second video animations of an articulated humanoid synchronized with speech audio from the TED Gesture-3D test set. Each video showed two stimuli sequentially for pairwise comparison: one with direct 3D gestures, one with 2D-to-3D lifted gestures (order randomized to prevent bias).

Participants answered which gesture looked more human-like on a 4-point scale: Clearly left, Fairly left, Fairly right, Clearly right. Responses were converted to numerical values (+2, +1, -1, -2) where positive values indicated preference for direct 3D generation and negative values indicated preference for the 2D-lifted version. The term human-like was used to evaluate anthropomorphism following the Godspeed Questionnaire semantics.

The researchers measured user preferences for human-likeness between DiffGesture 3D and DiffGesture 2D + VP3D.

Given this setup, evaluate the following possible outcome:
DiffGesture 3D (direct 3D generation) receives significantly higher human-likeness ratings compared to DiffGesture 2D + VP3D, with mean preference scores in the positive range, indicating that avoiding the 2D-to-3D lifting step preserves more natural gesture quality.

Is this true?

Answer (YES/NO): YES